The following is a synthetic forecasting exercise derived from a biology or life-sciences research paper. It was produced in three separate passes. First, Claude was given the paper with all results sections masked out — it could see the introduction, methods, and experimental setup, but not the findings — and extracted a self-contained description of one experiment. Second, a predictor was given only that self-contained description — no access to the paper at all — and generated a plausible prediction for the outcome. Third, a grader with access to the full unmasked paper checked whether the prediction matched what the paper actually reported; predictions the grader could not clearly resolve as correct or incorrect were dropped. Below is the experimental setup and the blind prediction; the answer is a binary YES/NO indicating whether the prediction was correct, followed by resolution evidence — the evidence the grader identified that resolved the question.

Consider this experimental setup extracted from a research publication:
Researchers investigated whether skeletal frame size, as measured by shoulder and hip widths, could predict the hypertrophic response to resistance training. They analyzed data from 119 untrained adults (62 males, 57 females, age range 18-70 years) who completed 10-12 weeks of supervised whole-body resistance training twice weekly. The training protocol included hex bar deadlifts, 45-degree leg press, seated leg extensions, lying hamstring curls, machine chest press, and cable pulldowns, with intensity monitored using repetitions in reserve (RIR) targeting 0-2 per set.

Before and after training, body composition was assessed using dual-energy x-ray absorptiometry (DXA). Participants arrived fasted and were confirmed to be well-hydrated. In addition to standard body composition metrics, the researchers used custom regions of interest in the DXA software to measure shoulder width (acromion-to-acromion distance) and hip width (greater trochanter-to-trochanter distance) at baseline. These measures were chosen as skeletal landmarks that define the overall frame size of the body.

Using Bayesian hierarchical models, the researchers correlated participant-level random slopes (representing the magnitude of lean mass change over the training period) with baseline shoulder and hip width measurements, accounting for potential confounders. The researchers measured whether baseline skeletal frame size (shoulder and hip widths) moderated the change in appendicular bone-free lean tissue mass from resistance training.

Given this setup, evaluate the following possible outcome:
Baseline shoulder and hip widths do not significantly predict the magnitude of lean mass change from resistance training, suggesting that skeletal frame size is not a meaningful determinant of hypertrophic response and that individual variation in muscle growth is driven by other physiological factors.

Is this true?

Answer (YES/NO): YES